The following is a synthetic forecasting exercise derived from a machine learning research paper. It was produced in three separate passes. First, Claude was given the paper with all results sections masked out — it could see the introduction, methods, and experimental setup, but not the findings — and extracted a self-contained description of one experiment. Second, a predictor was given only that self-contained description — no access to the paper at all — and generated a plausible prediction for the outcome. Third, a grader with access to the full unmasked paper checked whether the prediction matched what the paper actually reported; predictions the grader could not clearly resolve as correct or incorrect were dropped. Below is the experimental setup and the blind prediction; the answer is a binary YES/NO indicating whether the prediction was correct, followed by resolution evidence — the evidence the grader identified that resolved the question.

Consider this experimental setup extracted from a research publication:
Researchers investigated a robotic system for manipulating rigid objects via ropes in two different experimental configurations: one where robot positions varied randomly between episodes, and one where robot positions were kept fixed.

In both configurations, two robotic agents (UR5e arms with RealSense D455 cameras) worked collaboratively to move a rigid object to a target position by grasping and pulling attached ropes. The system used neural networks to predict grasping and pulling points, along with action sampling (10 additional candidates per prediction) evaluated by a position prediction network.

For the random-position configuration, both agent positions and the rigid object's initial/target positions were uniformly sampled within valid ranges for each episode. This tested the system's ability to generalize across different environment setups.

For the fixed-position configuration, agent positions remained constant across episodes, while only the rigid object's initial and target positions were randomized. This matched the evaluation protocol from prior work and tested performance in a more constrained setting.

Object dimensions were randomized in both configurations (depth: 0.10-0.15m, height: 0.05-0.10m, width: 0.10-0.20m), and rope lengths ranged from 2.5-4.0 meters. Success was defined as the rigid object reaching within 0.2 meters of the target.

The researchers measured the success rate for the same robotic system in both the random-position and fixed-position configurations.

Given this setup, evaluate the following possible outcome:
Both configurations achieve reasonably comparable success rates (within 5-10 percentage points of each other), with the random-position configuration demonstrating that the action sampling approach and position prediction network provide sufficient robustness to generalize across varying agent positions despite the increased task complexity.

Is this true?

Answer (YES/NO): NO